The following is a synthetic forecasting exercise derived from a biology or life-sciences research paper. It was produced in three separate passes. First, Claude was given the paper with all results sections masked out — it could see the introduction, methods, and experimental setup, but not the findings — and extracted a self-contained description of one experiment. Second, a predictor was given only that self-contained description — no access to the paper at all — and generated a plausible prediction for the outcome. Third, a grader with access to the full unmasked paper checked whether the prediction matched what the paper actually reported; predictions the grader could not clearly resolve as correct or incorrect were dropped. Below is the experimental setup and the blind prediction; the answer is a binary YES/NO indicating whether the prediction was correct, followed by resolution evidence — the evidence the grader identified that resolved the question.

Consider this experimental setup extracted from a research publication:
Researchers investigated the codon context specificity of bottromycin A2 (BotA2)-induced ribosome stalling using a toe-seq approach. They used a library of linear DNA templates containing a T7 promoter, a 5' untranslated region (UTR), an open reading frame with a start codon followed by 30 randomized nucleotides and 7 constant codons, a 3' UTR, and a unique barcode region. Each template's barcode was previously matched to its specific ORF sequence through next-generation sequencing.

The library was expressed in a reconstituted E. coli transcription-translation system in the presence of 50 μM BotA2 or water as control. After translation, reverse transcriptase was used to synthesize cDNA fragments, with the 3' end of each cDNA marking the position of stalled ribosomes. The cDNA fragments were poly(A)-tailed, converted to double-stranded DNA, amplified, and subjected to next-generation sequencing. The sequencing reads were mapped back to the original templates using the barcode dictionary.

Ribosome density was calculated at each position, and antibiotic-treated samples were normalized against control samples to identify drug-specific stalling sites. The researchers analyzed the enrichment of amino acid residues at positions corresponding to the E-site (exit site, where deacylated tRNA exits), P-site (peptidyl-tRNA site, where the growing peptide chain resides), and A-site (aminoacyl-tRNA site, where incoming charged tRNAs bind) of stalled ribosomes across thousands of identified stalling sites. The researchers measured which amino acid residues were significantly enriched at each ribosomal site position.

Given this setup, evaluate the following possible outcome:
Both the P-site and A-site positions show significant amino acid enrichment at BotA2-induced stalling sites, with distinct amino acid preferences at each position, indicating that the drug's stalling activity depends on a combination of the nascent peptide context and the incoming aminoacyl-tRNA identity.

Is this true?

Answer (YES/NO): NO